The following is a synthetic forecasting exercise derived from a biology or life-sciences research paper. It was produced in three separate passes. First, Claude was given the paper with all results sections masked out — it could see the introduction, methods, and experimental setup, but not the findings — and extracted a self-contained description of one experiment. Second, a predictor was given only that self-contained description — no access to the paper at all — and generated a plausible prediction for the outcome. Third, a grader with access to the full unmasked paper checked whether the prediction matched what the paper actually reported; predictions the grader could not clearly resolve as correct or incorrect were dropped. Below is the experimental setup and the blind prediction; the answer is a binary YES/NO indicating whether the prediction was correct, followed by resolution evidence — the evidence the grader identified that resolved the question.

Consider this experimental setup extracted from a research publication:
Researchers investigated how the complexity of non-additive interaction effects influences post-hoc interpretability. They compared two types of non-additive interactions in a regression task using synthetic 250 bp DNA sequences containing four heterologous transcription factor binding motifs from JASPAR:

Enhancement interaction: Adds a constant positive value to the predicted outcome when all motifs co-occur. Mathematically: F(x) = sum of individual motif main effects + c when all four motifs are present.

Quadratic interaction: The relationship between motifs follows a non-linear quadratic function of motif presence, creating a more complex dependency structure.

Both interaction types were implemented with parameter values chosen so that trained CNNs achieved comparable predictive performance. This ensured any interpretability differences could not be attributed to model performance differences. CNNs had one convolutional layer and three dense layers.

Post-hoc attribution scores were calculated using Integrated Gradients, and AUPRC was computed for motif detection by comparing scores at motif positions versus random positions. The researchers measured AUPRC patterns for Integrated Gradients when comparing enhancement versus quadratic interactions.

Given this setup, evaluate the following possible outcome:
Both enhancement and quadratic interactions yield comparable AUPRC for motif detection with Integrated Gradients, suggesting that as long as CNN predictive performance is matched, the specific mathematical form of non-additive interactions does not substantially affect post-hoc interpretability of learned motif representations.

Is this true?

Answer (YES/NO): NO